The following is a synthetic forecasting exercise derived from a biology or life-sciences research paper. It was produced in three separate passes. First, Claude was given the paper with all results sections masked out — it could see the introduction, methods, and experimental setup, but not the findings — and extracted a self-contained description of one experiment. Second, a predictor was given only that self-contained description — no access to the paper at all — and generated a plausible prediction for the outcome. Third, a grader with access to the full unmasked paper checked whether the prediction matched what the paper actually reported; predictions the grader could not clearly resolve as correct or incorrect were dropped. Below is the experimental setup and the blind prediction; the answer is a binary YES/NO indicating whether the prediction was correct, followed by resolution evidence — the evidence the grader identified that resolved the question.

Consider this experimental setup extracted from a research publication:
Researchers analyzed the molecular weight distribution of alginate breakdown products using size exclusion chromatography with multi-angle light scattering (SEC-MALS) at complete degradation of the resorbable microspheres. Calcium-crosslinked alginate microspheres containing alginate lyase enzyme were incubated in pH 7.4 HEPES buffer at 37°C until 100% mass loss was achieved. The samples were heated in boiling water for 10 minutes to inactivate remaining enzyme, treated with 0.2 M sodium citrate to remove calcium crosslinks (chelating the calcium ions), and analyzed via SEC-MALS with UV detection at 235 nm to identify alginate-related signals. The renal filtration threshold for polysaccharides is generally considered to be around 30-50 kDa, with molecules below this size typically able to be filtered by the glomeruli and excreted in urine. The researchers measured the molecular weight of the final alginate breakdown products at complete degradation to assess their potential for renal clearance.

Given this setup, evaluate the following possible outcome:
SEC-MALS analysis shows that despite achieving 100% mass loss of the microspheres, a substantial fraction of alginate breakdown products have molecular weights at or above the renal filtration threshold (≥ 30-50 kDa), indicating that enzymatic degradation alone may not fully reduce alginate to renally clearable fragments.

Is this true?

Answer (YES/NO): NO